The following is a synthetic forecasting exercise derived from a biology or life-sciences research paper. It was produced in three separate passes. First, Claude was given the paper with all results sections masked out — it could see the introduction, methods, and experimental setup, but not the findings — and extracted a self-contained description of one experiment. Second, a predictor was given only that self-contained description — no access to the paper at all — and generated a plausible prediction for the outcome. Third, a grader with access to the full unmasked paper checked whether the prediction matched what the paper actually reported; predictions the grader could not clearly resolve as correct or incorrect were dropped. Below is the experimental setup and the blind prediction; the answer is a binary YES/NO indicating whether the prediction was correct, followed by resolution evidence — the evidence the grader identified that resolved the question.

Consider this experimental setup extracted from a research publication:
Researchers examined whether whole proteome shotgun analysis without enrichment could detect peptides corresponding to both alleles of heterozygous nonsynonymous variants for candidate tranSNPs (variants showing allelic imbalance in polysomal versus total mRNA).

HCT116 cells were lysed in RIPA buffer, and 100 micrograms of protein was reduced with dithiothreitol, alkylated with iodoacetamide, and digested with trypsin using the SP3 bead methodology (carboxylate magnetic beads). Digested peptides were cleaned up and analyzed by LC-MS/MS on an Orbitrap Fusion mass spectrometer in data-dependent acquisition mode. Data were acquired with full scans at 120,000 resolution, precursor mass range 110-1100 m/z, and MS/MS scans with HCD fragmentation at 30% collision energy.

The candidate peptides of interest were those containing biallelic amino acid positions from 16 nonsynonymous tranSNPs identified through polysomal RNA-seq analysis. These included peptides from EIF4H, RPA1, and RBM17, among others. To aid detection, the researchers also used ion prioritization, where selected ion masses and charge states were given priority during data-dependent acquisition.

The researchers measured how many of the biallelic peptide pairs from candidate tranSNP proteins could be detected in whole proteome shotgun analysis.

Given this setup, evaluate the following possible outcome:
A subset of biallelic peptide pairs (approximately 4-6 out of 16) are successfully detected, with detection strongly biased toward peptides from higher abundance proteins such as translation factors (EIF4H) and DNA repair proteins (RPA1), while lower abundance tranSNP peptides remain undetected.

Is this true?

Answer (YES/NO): NO